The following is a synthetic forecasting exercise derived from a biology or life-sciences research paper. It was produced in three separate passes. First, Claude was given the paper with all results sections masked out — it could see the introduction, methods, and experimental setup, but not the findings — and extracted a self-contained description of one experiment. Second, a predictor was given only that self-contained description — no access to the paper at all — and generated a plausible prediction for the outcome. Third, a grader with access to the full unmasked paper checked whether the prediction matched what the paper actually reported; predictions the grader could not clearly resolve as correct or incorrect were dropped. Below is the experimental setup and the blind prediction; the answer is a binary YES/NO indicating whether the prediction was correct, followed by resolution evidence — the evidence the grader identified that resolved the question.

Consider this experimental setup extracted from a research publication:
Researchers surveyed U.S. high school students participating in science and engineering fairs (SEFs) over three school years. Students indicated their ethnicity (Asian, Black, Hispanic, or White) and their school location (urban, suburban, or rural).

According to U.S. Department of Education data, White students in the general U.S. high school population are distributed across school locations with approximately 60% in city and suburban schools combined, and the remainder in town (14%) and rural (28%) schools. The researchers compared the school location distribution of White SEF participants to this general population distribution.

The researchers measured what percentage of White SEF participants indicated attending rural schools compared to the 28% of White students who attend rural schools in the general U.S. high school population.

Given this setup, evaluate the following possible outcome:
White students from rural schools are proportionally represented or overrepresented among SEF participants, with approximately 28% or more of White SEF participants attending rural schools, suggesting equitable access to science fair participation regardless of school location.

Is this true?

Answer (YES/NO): NO